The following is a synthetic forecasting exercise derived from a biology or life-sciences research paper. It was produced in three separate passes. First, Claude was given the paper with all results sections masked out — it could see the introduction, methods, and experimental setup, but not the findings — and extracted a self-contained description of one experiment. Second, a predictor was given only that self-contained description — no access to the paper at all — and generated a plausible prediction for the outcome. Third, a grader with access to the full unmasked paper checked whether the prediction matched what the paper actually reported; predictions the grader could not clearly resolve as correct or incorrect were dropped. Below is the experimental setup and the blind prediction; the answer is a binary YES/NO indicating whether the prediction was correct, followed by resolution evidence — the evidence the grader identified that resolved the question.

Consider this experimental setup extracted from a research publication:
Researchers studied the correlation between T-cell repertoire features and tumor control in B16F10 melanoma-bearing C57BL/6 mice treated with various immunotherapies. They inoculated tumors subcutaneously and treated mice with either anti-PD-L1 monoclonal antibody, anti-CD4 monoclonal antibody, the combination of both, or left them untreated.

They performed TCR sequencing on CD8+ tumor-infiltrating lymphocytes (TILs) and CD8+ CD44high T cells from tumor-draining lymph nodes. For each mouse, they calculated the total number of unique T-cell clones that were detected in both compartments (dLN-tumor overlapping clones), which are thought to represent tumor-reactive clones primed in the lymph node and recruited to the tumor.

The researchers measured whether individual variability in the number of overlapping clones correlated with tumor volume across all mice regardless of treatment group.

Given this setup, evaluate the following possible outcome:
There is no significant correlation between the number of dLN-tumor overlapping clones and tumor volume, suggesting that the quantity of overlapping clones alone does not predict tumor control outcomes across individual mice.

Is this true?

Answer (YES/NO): NO